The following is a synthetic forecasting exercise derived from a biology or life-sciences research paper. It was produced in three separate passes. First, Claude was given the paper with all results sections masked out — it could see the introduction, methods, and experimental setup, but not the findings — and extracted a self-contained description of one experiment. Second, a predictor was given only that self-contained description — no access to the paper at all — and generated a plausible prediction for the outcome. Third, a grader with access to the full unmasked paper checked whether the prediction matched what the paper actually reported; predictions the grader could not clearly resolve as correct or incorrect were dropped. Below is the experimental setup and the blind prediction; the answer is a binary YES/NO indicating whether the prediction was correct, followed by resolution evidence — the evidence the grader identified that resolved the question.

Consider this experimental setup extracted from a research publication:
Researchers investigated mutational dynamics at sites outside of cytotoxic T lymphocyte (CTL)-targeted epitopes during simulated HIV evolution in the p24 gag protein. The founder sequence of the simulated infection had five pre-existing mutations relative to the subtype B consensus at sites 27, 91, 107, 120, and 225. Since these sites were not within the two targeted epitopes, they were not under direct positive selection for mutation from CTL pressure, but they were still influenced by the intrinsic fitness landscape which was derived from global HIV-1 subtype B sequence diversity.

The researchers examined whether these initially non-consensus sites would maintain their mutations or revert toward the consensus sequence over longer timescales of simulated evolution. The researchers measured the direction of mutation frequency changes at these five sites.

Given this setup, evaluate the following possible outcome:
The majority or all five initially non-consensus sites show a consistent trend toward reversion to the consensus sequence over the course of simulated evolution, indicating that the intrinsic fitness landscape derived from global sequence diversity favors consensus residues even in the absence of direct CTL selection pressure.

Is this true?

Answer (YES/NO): YES